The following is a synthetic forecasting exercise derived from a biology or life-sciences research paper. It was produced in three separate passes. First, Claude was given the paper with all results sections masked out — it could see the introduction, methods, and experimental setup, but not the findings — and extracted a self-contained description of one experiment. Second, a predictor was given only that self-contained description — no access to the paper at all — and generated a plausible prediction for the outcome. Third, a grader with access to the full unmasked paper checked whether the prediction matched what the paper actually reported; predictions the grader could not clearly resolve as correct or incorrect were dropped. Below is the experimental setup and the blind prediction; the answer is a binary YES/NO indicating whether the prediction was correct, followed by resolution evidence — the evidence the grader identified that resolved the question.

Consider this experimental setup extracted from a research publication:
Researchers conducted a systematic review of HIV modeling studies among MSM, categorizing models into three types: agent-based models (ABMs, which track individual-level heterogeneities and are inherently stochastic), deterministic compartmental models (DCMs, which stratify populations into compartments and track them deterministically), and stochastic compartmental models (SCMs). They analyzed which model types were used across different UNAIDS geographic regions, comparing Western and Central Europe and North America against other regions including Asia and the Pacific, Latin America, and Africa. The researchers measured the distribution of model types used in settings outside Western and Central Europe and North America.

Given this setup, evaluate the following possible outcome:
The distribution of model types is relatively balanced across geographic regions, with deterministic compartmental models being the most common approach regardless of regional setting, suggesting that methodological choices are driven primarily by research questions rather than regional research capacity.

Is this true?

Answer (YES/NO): NO